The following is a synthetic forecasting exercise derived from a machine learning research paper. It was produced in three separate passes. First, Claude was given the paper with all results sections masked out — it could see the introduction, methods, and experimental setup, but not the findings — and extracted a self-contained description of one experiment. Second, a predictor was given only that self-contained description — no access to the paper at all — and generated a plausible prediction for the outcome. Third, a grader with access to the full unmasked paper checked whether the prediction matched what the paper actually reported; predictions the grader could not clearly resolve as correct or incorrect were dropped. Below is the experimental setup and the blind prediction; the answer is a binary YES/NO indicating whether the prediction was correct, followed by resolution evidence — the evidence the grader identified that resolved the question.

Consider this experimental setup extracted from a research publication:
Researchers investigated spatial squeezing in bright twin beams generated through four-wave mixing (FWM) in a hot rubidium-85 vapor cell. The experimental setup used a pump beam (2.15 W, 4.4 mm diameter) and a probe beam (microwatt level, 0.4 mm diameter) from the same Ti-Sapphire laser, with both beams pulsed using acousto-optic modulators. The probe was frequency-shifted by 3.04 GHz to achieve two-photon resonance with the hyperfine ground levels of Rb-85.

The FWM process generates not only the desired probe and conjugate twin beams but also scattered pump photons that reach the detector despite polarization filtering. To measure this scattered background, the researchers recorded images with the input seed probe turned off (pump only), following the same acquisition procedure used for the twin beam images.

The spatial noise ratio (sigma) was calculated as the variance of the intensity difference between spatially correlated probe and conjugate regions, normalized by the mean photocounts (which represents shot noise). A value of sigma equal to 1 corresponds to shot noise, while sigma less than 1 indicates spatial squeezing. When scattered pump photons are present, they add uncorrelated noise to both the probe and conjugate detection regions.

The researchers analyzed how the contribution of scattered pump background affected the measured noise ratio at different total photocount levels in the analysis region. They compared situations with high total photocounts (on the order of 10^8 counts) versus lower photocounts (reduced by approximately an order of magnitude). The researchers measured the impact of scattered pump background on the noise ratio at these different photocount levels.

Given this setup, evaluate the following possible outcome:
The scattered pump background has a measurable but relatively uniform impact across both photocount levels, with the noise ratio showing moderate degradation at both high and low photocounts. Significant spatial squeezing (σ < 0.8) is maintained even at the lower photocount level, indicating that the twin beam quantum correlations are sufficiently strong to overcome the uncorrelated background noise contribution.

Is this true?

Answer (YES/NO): NO